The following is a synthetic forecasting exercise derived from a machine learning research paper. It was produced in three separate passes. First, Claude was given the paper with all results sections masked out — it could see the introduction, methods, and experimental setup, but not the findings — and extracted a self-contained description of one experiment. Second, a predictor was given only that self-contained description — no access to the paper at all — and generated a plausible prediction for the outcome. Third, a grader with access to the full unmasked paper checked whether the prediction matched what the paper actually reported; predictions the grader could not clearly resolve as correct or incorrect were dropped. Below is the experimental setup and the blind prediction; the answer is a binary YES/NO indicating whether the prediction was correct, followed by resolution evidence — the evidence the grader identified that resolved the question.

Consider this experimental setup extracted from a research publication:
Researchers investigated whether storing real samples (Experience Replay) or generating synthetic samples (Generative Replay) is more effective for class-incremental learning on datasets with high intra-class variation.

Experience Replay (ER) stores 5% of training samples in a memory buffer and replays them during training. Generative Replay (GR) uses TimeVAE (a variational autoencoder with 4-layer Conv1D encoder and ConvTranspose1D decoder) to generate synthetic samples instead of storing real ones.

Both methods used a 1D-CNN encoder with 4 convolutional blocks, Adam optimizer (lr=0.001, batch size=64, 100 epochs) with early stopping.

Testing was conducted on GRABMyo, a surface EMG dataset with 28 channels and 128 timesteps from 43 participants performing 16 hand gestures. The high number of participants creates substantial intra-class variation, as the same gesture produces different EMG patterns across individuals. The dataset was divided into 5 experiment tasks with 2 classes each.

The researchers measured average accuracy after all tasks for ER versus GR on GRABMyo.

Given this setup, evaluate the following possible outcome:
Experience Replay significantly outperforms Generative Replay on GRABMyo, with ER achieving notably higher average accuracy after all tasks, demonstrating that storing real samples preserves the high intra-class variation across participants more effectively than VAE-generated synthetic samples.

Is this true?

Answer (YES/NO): YES